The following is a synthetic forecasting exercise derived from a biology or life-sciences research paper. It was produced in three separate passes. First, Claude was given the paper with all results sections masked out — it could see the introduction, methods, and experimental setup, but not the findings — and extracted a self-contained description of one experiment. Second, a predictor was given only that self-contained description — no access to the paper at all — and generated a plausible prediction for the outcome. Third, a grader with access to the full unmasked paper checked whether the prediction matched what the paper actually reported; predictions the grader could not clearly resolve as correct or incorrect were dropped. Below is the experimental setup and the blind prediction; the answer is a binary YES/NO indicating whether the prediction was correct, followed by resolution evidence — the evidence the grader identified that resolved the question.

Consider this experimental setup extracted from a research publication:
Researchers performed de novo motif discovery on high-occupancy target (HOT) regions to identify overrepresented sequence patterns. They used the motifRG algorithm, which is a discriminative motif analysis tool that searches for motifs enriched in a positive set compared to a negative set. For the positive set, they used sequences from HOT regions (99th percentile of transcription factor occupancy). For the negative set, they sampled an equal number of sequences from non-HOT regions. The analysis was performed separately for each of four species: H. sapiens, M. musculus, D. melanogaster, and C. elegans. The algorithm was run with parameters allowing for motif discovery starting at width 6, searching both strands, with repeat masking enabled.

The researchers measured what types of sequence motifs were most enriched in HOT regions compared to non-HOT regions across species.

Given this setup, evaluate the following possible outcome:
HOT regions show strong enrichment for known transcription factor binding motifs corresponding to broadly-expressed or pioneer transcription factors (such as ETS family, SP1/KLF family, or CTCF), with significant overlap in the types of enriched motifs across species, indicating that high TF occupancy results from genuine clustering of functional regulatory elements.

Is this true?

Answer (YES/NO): NO